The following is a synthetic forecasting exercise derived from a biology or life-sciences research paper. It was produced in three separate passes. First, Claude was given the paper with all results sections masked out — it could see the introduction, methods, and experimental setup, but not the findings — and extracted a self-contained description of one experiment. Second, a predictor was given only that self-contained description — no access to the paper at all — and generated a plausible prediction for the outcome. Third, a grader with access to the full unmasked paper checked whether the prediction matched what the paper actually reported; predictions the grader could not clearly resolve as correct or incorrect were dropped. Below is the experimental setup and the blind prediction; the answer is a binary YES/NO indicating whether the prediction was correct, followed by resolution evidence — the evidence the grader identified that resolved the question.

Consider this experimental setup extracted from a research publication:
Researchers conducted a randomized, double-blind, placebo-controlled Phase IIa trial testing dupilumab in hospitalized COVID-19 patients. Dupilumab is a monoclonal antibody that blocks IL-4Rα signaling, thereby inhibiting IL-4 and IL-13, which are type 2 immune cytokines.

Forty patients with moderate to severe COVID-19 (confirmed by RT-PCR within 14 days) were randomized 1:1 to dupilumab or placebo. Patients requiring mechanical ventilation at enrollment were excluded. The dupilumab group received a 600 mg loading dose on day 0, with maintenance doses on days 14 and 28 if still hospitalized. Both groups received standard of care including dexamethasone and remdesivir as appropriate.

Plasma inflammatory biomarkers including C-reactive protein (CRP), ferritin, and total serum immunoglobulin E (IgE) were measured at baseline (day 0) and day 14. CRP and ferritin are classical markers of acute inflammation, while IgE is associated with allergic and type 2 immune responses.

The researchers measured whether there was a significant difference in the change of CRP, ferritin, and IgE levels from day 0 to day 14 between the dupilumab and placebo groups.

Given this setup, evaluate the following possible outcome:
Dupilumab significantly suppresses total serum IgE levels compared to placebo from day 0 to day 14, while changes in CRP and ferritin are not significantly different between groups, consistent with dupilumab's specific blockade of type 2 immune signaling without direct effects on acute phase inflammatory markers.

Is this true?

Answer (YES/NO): NO